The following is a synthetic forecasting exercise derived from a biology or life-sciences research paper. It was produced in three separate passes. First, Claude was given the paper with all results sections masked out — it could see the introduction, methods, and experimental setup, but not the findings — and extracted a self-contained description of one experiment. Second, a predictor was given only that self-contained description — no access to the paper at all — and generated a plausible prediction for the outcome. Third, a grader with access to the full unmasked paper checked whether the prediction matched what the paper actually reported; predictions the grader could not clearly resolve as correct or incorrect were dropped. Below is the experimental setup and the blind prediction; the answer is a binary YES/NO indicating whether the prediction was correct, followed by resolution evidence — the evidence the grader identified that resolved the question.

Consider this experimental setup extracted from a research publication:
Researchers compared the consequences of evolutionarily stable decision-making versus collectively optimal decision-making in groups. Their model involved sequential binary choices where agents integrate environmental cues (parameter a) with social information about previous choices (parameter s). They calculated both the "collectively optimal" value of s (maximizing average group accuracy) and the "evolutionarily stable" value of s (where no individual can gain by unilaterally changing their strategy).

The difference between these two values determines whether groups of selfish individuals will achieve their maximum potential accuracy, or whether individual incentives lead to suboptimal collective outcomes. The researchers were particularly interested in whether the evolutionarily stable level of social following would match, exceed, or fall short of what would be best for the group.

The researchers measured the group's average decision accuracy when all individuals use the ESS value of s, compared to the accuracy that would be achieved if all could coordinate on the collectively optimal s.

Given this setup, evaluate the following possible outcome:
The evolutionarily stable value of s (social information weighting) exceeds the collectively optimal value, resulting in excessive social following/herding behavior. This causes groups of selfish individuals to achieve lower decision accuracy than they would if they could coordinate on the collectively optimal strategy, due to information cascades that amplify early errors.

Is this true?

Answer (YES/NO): YES